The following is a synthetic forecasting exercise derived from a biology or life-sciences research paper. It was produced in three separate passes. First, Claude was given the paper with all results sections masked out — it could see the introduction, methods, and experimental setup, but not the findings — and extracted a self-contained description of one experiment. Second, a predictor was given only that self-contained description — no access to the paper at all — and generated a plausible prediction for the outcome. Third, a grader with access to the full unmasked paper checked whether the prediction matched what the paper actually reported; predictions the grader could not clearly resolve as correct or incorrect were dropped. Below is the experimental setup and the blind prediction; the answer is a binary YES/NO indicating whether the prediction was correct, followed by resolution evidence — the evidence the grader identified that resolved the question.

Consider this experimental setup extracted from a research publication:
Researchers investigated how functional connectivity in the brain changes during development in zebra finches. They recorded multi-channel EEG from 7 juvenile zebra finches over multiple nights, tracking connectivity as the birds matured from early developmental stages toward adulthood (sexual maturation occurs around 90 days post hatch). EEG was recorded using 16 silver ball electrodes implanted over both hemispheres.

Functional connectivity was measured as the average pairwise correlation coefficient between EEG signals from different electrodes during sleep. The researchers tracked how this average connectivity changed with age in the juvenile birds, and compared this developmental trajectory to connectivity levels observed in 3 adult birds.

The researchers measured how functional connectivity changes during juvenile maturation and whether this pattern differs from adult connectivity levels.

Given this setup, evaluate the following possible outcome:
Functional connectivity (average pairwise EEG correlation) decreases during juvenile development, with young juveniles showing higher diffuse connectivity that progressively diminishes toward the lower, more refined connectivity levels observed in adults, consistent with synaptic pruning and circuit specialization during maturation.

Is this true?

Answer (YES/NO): NO